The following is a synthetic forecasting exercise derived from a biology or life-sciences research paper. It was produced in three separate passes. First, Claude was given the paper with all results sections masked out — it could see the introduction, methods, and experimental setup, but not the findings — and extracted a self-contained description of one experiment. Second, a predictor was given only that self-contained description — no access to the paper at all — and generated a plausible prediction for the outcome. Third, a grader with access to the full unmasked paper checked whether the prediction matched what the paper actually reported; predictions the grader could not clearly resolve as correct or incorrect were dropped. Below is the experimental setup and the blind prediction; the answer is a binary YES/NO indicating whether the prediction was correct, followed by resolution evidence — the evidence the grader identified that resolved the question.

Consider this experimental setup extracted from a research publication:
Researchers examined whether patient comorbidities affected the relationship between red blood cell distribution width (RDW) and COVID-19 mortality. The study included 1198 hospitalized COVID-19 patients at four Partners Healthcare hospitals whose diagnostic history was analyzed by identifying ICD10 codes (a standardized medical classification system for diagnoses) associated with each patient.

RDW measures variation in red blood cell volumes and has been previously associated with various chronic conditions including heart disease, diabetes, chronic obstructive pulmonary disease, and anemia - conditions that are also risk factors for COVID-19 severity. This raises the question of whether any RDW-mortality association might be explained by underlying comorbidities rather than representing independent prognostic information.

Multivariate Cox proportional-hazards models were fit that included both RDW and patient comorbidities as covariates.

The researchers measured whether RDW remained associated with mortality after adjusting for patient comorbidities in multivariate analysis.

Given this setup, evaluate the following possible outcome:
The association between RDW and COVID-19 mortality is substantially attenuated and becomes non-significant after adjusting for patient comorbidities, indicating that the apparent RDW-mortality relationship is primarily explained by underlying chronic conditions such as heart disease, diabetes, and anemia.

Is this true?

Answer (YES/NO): NO